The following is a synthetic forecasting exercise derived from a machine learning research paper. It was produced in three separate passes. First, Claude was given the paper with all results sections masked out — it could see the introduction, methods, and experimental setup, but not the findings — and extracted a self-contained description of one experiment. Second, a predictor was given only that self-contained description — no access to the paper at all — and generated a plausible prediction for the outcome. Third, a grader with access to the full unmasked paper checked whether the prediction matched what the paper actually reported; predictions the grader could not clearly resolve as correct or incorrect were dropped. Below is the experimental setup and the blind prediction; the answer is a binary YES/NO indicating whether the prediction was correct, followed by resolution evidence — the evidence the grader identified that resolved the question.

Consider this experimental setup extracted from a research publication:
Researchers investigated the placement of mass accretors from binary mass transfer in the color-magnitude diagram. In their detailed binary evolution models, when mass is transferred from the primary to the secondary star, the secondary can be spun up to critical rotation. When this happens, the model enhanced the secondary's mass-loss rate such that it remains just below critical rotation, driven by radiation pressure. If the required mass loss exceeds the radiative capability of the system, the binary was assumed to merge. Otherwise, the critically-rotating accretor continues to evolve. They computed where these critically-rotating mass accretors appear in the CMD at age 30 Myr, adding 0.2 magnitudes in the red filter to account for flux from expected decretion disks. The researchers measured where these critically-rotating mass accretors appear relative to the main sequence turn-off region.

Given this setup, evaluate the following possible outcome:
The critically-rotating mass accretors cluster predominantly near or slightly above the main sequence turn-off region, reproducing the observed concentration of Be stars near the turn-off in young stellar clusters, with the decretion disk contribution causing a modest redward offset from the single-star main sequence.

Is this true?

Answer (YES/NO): YES